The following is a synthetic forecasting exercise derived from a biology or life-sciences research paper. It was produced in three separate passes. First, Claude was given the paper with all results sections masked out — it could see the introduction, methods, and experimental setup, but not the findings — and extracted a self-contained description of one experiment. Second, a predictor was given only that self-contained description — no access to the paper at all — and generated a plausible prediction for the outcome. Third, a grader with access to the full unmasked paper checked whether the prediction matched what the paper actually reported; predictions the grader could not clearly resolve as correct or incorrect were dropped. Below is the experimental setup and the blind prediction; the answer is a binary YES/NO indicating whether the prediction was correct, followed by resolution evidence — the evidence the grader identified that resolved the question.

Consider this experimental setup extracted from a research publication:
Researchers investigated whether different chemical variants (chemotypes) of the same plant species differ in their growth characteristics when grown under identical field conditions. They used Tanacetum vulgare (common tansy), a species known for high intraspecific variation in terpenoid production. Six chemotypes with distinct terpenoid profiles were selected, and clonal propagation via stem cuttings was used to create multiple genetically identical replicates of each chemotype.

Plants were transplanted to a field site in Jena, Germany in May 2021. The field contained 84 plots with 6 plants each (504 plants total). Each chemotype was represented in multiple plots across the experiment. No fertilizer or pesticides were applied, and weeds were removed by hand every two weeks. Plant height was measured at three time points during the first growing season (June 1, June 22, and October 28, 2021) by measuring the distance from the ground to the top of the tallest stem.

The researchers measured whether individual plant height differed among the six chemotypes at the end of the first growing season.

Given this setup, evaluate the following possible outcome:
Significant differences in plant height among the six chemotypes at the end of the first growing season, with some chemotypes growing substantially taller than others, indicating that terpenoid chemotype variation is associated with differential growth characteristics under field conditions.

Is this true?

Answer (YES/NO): NO